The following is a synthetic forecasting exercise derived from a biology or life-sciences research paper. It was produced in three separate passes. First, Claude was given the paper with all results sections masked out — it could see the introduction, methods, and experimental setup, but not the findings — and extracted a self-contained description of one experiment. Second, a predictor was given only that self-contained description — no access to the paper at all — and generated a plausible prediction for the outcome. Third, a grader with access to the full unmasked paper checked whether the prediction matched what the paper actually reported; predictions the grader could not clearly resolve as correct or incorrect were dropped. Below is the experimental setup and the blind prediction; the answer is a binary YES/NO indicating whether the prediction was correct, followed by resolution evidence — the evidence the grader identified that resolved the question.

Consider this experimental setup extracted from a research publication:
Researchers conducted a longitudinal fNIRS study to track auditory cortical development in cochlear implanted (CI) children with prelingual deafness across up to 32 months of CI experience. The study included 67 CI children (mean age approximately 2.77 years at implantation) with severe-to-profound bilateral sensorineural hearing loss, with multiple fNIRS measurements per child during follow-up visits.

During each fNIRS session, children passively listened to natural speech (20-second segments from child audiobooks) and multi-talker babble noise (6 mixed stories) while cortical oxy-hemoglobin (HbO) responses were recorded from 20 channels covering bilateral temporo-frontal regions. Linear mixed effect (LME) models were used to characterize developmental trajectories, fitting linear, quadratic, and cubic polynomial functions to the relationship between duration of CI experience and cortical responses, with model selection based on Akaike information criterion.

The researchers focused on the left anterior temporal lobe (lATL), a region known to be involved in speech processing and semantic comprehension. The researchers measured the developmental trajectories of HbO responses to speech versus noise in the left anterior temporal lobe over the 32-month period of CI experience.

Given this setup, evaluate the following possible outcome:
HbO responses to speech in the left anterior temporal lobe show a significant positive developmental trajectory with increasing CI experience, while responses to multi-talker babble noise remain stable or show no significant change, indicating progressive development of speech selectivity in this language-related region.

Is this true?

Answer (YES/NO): NO